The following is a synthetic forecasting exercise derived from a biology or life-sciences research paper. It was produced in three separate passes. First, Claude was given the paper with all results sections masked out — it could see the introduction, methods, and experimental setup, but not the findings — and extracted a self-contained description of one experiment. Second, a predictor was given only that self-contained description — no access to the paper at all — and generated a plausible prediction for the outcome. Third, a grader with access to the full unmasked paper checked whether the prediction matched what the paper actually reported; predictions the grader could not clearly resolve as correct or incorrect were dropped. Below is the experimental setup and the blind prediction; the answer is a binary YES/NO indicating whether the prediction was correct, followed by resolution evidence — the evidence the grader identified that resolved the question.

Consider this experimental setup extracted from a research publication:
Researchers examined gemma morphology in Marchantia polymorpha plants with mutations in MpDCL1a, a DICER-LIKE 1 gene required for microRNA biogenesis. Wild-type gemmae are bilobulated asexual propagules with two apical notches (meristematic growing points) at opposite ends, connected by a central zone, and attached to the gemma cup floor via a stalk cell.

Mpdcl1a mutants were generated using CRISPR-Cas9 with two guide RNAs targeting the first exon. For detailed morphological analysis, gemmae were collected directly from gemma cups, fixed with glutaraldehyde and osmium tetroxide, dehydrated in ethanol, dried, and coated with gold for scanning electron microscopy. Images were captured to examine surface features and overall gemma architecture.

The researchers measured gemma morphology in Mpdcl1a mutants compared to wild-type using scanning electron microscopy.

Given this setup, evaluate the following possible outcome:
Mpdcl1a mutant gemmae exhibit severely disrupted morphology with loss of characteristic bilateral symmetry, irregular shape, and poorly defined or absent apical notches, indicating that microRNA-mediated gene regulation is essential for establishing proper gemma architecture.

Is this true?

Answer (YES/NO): NO